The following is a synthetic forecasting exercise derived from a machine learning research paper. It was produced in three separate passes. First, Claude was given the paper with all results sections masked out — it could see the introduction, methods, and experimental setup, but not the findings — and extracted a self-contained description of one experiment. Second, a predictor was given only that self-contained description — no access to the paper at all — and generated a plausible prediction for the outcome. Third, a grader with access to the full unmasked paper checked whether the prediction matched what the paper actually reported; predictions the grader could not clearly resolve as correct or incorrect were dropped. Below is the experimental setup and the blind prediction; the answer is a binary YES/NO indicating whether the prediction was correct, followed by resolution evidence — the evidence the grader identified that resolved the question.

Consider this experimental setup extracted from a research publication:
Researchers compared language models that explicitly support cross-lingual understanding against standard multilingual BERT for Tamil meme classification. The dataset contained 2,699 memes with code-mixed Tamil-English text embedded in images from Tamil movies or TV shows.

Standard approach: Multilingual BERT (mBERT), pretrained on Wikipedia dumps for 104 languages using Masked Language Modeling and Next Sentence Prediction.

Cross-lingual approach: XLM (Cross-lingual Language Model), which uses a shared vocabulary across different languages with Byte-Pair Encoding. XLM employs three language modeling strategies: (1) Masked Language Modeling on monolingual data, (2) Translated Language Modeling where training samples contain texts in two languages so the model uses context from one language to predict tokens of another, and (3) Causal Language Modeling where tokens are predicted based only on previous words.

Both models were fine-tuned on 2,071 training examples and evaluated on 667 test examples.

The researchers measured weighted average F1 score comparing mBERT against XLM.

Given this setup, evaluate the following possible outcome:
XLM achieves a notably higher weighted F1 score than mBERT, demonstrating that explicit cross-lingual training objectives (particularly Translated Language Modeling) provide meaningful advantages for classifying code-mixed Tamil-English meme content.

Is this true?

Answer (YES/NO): YES